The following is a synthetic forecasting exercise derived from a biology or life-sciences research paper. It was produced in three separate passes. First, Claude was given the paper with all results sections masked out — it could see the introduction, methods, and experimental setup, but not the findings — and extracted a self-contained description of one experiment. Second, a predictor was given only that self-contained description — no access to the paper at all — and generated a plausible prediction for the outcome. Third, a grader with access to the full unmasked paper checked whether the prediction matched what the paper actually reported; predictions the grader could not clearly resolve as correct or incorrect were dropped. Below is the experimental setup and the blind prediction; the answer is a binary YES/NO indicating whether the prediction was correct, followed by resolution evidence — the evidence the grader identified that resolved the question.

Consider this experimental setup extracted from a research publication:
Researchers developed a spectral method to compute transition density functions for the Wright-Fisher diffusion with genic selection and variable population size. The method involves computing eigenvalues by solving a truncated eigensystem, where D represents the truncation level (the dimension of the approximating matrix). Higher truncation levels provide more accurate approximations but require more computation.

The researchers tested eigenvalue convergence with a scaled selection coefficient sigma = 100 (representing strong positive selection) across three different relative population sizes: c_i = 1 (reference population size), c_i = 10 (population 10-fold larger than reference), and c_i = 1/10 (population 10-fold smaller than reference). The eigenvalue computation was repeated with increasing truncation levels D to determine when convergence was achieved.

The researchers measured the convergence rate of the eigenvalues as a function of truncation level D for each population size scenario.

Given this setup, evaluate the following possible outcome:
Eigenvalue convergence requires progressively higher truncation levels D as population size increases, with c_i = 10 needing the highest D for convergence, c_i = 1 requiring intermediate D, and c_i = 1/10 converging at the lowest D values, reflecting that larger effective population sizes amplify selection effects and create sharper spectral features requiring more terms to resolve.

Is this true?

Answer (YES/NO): YES